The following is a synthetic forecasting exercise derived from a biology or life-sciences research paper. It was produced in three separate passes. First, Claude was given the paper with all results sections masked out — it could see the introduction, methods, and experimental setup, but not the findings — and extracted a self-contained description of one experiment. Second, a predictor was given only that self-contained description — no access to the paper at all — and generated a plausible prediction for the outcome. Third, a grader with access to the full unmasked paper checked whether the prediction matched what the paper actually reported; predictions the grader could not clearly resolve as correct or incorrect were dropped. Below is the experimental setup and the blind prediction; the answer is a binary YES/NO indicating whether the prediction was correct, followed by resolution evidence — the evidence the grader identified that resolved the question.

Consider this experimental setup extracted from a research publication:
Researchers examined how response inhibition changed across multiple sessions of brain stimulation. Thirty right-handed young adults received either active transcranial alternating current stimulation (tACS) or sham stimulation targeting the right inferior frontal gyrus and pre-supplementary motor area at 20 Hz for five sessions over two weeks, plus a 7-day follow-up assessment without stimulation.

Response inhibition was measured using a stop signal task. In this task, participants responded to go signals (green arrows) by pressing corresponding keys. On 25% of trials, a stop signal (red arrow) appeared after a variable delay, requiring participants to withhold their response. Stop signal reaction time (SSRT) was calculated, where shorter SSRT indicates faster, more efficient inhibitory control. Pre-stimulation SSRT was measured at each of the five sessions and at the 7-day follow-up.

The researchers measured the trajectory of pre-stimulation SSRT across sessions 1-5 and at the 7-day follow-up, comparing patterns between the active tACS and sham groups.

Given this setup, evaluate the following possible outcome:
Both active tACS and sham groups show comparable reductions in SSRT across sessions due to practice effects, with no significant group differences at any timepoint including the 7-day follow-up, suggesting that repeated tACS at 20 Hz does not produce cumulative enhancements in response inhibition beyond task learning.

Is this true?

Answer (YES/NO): YES